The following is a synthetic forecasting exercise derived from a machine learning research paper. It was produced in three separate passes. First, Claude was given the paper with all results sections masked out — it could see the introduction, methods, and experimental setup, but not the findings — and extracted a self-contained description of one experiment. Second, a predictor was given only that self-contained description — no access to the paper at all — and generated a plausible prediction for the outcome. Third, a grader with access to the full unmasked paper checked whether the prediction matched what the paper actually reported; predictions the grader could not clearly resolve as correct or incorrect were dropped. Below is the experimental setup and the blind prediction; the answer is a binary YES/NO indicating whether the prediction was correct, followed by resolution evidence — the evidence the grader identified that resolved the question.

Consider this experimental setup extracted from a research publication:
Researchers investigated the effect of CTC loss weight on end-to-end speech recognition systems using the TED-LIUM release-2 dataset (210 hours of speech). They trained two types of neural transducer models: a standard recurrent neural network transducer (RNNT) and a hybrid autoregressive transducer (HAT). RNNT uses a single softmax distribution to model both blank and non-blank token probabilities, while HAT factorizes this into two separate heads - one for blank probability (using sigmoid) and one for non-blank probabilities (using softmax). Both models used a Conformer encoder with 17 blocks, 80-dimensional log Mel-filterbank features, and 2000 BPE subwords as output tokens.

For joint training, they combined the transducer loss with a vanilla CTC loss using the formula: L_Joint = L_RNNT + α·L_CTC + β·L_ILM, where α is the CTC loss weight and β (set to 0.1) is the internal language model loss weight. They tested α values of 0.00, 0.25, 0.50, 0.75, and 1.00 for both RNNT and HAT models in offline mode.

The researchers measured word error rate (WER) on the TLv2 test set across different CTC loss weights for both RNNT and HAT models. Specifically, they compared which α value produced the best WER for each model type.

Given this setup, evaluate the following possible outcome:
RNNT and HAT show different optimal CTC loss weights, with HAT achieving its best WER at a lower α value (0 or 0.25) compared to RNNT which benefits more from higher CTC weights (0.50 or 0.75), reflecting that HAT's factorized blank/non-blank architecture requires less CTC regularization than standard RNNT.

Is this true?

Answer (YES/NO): NO